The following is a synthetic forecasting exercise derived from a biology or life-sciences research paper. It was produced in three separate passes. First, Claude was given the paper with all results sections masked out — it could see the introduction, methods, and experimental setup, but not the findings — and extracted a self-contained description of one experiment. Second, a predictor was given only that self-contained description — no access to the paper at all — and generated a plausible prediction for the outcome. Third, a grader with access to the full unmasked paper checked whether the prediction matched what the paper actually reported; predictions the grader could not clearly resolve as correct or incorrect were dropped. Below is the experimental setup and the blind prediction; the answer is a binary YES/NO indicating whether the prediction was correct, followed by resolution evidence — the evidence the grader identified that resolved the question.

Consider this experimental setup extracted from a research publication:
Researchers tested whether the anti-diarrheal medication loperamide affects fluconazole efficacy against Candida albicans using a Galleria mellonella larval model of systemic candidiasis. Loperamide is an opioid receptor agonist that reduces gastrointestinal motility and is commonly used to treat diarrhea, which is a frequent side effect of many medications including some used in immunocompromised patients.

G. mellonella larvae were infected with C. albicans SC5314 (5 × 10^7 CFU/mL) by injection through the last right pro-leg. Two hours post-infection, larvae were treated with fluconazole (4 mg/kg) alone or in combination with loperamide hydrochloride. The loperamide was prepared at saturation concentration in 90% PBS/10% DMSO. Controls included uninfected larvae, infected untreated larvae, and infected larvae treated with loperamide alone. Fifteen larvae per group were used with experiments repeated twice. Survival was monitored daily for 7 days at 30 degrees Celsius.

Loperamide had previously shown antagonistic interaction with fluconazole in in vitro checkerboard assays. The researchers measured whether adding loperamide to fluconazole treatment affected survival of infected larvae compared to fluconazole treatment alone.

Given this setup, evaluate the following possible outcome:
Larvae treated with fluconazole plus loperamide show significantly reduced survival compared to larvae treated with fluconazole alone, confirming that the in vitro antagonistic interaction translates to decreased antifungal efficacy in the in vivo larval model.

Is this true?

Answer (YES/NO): YES